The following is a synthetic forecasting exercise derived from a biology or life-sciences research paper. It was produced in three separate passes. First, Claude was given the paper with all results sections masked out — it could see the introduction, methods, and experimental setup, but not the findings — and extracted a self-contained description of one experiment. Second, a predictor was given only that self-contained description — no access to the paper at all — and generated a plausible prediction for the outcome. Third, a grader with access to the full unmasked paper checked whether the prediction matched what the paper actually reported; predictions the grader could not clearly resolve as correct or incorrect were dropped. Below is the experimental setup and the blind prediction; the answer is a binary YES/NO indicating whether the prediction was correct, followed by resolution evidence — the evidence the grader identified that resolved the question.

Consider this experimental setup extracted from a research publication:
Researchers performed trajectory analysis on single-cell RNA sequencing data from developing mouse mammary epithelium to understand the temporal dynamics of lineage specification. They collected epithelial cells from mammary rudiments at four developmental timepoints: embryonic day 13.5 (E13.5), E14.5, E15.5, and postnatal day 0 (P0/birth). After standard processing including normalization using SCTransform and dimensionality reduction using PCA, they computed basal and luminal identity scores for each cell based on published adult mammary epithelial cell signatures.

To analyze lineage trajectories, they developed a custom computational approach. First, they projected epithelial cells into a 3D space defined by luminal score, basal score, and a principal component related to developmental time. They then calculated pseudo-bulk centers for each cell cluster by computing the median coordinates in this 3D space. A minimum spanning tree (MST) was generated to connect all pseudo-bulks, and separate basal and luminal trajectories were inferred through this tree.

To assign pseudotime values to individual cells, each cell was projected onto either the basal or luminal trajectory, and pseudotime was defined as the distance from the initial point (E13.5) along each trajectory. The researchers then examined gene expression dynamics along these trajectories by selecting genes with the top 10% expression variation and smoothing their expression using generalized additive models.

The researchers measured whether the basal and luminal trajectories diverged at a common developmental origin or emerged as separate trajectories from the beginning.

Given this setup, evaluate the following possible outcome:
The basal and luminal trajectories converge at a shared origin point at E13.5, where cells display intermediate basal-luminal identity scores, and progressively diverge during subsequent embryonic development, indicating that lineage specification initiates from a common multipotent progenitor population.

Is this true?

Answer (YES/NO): YES